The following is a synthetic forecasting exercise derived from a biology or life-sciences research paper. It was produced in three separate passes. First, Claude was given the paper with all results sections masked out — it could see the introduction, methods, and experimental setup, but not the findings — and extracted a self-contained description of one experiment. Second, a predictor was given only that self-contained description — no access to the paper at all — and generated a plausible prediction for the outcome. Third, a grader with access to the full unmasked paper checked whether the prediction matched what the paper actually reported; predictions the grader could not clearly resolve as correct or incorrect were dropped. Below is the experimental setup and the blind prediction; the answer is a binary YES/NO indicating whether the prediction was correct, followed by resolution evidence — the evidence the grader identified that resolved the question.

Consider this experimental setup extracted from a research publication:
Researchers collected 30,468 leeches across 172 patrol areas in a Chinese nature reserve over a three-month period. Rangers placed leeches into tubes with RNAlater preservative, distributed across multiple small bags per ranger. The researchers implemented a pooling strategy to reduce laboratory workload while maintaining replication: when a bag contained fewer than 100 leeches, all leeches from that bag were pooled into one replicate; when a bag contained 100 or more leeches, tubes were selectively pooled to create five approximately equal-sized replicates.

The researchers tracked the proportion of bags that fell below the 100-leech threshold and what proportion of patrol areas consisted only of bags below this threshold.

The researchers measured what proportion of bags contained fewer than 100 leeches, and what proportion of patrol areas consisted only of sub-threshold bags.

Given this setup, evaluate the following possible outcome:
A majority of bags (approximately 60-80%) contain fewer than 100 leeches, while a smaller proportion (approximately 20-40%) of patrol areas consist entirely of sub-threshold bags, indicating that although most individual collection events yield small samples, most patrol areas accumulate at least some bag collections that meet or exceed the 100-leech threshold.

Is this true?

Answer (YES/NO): NO